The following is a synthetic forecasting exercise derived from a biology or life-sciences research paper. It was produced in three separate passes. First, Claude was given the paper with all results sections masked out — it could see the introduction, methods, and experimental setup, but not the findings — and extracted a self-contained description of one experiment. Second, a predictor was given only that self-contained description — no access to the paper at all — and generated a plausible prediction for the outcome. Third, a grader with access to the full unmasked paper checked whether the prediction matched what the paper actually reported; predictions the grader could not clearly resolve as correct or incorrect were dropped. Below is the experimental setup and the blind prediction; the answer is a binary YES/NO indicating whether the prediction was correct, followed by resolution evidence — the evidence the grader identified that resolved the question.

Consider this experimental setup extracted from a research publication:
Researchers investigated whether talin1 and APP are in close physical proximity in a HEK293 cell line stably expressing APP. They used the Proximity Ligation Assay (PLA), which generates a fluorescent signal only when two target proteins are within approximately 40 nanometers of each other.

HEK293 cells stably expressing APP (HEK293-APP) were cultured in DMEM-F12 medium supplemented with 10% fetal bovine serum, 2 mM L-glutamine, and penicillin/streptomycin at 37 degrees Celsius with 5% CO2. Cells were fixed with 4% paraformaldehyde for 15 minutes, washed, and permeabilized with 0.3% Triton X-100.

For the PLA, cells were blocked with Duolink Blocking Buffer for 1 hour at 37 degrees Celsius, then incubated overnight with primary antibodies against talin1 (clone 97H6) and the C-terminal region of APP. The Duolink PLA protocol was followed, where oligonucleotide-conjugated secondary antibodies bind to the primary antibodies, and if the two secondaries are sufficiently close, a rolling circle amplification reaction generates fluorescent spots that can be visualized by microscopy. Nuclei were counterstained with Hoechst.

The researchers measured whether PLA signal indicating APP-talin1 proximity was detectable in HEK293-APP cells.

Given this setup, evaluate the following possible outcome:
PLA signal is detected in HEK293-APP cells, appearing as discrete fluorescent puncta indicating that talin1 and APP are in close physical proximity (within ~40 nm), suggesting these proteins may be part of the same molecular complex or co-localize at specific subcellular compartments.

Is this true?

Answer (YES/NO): YES